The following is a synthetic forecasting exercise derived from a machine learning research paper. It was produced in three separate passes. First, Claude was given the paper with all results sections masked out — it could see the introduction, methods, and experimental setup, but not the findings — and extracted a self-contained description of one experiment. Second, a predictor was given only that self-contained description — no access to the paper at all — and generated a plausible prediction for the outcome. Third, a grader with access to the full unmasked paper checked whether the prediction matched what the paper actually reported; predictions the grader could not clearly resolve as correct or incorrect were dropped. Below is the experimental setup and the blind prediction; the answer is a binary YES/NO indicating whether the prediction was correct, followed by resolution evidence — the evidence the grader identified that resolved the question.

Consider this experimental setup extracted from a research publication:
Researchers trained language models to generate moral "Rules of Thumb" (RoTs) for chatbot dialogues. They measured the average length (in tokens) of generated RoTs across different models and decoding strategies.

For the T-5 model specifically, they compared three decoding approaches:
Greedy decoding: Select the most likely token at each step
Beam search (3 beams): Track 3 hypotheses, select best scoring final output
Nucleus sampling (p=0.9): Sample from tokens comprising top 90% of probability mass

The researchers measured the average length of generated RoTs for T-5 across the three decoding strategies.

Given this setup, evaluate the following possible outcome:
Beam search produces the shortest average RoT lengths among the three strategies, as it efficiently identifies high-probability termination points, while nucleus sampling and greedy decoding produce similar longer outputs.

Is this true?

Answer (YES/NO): NO